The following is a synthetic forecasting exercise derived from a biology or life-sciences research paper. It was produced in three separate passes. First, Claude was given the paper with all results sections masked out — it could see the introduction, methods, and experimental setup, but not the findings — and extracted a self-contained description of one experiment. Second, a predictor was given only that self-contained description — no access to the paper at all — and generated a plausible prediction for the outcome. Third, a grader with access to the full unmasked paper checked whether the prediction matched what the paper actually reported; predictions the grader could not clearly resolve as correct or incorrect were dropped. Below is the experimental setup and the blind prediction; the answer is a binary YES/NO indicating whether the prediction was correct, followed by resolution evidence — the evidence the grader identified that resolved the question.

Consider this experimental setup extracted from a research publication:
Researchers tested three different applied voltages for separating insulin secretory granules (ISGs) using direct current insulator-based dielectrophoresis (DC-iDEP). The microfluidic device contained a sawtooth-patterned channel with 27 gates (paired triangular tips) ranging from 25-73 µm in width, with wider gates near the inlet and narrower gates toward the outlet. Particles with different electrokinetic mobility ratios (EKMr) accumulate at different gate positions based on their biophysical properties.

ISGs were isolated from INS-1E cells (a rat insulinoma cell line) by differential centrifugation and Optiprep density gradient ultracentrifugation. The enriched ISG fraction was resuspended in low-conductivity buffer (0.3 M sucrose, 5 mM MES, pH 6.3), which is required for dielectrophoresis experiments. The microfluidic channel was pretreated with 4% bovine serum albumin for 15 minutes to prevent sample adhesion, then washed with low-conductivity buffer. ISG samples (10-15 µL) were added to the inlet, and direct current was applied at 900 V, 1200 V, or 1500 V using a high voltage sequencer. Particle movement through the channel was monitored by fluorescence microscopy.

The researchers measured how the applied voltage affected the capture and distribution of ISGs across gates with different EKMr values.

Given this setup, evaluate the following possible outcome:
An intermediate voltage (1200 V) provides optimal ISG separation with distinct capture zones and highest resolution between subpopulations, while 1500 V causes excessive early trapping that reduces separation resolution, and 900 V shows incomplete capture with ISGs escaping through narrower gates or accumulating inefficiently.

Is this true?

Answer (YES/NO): NO